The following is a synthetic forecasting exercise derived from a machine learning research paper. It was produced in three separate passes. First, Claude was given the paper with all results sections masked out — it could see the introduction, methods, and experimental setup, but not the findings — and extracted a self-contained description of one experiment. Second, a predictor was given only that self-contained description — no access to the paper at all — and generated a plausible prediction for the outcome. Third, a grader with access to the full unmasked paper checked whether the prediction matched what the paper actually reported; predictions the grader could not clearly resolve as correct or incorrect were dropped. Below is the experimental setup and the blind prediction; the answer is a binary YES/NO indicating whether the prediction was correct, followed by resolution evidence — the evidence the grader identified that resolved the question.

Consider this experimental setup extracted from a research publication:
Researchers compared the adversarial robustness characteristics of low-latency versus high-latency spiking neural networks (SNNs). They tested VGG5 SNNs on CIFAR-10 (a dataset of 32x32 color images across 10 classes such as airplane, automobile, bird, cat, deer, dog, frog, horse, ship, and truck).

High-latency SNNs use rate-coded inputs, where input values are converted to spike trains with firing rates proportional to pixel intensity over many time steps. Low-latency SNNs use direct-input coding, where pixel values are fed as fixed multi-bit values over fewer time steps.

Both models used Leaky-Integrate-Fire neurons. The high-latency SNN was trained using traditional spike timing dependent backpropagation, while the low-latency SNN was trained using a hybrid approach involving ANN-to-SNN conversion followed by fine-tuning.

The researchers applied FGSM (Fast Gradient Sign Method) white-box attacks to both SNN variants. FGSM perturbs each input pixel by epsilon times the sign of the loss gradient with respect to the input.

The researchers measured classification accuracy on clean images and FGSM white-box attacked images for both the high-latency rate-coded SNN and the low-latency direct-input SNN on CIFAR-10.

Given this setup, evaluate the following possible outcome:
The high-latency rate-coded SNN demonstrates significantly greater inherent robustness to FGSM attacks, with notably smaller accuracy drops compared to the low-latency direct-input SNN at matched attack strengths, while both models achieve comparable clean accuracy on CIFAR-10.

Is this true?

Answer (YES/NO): NO